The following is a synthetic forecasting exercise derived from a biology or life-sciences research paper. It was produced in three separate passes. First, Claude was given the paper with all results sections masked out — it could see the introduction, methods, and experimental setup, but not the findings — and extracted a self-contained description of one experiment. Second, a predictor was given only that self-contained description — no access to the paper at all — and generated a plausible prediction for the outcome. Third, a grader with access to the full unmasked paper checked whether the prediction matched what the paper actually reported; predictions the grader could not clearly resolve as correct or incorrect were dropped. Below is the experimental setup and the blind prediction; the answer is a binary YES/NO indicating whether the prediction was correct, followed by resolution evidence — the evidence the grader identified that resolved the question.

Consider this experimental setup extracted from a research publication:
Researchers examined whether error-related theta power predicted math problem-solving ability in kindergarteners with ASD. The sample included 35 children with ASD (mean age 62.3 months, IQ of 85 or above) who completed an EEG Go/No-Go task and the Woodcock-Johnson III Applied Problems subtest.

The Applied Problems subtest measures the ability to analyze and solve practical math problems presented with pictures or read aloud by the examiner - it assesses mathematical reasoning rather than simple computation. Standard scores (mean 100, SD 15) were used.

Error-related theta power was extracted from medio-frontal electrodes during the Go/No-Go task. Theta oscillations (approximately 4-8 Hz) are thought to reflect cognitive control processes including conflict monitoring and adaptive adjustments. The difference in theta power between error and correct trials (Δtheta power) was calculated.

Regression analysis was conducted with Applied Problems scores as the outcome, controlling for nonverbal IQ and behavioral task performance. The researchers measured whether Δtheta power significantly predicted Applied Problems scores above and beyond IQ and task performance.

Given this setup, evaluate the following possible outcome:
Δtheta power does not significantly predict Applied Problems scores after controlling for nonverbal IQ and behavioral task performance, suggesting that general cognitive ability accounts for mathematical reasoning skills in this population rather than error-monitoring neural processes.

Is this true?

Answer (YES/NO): YES